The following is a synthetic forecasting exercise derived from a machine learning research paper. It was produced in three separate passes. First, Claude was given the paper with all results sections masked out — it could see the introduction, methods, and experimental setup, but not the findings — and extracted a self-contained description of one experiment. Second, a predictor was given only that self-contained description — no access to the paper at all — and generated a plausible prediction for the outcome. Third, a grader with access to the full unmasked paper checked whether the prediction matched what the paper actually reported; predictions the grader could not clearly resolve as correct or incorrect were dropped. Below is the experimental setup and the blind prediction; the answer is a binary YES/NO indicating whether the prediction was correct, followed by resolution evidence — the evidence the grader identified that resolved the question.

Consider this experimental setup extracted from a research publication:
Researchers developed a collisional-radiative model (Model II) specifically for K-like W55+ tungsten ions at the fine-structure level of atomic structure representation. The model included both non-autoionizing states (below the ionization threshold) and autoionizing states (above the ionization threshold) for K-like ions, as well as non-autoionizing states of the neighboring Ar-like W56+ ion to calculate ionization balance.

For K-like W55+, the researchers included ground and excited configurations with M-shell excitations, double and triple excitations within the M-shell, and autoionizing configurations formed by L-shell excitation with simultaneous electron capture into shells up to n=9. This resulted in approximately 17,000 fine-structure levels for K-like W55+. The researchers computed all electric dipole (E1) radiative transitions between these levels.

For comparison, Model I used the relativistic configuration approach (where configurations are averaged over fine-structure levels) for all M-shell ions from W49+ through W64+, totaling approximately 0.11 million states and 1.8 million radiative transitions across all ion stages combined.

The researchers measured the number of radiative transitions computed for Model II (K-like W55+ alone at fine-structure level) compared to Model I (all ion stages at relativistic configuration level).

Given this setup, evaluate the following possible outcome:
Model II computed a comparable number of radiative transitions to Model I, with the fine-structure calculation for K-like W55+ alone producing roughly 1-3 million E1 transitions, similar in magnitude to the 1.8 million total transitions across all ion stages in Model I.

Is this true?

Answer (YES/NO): NO